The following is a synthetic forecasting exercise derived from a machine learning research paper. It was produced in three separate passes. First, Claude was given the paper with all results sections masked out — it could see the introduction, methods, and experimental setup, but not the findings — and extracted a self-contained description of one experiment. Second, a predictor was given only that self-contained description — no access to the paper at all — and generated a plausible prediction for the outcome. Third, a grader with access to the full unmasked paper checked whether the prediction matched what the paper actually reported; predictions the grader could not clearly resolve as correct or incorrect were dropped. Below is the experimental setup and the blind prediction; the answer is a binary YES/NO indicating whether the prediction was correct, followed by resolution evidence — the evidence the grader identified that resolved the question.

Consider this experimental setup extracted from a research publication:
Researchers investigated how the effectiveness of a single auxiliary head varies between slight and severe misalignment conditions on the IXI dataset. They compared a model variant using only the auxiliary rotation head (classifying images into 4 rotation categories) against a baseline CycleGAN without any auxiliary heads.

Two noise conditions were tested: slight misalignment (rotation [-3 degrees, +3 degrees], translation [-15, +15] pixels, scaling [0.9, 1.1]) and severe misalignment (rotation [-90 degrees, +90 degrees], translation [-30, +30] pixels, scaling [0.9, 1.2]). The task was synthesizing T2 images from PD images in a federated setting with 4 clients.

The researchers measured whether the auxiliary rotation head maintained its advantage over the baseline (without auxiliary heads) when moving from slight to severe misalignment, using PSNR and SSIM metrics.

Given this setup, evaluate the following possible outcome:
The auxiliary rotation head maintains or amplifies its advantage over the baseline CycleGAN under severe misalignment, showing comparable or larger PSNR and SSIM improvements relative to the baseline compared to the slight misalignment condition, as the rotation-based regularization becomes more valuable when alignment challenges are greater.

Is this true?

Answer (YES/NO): NO